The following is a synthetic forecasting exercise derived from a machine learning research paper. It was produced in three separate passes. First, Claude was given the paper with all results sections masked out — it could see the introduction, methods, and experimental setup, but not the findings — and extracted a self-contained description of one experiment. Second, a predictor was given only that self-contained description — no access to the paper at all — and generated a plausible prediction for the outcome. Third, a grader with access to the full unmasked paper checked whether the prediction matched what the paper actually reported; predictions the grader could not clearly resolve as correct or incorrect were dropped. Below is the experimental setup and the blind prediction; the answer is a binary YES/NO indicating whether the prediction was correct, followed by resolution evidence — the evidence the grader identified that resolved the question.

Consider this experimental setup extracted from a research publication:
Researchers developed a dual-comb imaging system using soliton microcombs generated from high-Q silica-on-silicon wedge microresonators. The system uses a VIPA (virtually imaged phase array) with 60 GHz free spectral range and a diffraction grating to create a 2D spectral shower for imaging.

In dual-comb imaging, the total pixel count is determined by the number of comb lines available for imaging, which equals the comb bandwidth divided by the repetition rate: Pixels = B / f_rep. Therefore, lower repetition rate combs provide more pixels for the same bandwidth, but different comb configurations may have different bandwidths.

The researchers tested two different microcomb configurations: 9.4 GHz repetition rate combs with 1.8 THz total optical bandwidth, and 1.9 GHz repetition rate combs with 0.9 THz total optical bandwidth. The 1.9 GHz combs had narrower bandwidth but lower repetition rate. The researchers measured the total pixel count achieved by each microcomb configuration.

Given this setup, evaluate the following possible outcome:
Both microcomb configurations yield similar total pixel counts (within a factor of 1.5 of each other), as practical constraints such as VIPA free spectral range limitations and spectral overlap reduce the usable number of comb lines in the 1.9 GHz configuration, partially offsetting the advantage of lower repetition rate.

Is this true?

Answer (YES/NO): NO